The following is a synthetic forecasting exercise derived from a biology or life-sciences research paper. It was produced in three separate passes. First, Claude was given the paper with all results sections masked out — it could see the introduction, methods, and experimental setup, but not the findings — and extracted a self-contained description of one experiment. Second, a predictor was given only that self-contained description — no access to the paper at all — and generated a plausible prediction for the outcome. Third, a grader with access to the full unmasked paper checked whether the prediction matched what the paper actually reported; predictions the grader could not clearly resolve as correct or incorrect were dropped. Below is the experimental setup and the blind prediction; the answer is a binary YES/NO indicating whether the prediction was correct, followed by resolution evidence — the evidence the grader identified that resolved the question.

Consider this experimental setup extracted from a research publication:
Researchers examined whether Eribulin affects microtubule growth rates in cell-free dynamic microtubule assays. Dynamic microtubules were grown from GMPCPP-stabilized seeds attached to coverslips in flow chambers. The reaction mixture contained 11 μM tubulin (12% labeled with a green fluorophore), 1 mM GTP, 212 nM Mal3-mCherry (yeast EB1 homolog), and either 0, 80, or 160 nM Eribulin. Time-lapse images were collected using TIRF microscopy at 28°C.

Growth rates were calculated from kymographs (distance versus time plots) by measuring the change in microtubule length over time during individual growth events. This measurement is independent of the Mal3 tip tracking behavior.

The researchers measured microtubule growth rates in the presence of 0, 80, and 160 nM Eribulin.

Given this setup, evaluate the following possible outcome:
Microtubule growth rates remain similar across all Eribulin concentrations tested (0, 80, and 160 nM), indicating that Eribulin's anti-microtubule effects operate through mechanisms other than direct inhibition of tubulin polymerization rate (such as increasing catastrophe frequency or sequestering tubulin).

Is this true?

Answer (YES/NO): YES